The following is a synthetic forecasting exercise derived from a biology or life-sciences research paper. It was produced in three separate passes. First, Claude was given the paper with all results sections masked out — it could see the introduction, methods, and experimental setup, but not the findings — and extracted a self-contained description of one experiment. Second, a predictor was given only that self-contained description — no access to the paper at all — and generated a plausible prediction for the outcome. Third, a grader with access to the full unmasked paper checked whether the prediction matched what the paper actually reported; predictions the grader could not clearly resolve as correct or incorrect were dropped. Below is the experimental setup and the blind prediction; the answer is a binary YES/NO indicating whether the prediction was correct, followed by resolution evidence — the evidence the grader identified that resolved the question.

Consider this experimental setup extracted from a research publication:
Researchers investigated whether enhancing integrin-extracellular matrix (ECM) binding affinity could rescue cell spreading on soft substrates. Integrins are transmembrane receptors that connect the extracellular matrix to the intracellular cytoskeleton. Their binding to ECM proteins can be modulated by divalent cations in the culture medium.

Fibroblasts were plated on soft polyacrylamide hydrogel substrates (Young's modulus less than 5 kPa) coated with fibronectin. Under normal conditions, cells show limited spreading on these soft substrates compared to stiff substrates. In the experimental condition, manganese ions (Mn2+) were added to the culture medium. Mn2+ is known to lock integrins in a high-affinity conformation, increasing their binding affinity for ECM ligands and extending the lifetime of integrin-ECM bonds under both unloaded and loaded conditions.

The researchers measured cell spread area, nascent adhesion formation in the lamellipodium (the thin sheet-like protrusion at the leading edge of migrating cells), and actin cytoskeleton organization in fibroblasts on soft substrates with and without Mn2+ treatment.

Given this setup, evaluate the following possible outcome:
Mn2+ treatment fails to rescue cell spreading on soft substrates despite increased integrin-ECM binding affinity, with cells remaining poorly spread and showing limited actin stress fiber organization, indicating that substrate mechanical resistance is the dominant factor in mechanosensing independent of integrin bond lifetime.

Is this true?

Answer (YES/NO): NO